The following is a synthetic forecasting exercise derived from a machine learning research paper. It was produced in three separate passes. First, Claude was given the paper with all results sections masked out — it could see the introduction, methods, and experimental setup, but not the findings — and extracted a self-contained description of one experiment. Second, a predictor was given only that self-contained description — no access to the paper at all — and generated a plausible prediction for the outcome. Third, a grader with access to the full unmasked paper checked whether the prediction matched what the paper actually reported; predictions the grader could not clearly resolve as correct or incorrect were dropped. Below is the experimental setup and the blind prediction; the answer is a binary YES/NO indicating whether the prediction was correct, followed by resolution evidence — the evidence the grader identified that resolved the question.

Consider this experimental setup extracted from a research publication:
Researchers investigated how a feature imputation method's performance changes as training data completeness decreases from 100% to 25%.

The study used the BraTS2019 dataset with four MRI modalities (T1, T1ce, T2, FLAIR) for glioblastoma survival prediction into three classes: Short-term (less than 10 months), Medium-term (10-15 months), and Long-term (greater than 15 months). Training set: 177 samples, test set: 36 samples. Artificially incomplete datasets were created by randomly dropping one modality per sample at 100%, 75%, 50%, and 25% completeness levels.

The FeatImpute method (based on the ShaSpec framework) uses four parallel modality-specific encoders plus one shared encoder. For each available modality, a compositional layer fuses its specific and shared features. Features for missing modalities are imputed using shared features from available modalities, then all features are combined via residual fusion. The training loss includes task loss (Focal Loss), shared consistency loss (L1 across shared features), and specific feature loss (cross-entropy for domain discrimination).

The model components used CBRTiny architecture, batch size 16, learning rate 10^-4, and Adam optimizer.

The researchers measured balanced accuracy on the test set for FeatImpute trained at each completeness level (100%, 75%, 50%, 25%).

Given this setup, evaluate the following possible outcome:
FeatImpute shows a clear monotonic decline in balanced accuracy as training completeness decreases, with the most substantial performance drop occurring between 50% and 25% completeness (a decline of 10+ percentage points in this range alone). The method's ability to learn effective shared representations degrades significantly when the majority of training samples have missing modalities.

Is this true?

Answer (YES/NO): NO